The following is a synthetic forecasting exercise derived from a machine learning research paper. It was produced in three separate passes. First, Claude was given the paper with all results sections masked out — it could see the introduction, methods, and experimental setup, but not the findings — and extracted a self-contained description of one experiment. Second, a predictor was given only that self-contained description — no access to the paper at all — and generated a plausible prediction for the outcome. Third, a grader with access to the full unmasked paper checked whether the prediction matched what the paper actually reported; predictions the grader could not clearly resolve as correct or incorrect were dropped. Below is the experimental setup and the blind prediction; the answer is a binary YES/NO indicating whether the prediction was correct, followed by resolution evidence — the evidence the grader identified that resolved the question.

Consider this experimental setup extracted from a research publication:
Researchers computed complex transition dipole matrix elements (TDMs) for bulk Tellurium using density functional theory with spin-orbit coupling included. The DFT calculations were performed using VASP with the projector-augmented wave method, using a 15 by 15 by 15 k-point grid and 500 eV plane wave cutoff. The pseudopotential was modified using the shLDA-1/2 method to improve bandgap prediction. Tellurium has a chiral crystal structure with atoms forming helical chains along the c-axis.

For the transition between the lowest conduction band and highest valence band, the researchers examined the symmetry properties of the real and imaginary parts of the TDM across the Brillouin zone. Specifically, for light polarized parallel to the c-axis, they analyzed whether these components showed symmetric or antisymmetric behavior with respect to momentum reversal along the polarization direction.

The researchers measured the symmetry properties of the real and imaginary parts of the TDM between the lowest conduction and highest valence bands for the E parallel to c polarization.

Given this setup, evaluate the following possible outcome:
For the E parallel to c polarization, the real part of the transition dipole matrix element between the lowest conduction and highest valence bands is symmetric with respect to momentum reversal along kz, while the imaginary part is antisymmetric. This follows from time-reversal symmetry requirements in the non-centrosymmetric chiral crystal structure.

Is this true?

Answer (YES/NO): NO